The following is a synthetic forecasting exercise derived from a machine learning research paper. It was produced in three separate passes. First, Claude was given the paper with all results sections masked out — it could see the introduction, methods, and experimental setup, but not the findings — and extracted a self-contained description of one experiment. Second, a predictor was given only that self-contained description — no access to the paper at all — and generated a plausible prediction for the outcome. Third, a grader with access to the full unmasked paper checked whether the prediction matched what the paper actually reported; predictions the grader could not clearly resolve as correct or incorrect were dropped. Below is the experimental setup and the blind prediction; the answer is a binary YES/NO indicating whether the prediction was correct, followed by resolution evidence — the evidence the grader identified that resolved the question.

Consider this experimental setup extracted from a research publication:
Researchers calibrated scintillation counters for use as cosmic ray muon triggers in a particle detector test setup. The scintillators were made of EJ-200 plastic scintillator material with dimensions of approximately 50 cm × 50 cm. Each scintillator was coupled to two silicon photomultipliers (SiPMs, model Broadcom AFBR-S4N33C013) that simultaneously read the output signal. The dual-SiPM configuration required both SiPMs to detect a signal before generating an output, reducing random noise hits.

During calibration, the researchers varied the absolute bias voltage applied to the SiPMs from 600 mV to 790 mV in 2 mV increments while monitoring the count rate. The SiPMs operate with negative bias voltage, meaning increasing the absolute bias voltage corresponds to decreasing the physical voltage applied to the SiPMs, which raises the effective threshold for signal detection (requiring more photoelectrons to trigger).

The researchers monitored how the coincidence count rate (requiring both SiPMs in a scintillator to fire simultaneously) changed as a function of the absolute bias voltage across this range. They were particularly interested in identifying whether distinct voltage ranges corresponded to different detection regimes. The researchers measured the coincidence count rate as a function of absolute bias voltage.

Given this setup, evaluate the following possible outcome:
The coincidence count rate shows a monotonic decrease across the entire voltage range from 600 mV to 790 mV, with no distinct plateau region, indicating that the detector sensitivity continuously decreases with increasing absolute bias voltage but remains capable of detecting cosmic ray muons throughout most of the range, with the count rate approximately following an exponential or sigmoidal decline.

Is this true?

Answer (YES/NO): NO